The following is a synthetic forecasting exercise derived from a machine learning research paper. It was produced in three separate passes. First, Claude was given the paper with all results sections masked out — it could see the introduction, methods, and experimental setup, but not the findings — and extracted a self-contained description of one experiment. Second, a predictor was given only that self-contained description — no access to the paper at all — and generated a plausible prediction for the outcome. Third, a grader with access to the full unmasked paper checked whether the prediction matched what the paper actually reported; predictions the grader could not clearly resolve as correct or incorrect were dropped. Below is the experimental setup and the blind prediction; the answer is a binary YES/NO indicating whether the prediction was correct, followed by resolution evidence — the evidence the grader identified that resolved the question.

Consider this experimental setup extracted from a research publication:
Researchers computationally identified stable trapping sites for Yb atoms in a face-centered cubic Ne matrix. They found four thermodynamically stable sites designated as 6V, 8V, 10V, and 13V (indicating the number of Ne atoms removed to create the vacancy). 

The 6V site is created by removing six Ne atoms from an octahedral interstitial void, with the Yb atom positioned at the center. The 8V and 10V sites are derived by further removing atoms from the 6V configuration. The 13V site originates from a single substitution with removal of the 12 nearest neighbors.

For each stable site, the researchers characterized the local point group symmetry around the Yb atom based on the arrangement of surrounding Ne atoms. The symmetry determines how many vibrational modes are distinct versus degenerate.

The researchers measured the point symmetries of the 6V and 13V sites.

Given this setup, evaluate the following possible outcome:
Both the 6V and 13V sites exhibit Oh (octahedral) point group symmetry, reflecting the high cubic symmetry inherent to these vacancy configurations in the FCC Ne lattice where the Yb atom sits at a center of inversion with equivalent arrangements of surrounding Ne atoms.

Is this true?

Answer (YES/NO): YES